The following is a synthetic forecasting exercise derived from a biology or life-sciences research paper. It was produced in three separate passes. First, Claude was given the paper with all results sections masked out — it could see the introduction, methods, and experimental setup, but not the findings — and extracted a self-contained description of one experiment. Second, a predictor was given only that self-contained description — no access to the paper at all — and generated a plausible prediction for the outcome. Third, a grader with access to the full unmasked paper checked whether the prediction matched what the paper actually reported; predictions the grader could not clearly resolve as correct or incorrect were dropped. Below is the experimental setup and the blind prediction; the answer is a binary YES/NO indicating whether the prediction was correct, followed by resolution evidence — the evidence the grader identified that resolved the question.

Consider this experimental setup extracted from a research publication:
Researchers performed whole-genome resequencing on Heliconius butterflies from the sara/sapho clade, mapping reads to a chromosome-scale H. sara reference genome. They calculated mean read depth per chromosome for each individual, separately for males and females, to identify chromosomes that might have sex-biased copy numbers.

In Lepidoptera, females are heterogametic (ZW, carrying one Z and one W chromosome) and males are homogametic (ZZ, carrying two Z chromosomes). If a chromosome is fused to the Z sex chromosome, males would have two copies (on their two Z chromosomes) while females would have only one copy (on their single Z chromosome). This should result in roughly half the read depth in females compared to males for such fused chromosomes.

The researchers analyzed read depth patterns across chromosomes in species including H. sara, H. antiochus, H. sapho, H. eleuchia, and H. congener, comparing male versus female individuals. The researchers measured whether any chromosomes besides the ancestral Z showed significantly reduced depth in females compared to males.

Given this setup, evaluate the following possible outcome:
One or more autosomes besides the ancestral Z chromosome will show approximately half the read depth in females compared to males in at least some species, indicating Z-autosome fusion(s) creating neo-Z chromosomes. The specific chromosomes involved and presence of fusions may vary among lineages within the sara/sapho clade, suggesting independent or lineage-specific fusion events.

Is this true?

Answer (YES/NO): NO